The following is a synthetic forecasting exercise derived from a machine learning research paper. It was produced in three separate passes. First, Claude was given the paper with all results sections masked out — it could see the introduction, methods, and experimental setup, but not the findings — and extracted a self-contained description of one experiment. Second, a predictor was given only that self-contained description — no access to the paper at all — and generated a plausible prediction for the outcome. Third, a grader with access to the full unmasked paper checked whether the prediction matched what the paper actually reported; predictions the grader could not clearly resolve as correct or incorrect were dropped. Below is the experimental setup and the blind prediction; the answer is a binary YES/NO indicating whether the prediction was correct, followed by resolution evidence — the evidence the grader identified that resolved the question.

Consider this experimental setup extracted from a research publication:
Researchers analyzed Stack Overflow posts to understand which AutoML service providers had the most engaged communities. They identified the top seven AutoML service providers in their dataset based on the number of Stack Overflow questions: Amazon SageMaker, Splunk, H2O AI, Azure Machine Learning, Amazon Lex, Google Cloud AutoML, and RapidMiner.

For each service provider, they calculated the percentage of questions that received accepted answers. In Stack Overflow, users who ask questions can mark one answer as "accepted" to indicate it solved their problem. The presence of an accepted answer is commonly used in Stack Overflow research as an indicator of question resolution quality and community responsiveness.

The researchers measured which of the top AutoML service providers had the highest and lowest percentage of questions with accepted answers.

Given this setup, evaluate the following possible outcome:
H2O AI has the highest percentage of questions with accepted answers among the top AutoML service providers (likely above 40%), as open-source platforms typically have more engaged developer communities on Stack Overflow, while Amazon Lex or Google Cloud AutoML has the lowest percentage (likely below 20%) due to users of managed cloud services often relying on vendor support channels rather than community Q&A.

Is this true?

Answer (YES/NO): NO